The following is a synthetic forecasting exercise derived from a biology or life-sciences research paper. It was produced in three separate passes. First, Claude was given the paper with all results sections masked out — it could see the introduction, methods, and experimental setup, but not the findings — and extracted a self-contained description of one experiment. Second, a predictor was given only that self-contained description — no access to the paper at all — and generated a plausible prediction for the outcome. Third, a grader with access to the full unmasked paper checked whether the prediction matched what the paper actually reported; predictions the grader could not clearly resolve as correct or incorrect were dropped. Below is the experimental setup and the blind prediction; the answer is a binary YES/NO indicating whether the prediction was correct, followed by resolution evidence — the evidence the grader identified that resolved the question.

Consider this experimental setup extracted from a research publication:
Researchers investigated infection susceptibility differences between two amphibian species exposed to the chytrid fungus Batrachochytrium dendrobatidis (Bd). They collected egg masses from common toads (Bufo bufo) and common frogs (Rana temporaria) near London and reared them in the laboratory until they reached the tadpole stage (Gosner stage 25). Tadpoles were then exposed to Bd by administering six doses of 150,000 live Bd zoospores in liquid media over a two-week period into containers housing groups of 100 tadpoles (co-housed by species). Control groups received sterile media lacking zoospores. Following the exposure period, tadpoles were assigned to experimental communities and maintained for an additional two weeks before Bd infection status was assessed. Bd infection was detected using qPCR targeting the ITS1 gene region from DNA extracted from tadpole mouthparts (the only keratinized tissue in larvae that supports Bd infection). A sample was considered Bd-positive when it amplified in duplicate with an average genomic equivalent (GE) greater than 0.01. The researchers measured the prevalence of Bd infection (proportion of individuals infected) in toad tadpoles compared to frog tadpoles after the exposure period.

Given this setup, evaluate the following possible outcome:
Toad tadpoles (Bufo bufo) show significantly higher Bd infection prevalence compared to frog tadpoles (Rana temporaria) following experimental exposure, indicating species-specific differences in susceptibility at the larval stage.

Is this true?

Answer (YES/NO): YES